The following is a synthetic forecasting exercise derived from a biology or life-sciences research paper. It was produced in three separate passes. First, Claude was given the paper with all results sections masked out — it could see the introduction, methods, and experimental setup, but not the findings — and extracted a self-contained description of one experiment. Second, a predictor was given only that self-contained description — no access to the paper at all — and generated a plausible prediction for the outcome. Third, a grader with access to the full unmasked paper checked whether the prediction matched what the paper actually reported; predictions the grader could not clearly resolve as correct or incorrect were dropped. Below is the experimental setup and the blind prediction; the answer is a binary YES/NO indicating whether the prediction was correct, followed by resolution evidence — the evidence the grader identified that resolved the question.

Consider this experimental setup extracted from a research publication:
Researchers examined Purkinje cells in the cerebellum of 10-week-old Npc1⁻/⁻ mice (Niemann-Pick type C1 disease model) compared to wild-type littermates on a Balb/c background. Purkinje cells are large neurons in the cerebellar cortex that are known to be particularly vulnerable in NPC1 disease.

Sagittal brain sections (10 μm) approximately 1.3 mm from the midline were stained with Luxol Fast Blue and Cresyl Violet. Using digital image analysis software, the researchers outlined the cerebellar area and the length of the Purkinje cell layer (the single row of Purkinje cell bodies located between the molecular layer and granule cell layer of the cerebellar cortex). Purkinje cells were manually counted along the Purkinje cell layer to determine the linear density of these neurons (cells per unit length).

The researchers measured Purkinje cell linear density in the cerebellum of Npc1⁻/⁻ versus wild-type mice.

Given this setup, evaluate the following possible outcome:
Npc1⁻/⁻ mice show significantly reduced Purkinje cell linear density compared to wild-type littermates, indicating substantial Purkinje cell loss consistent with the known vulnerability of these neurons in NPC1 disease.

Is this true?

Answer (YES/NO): YES